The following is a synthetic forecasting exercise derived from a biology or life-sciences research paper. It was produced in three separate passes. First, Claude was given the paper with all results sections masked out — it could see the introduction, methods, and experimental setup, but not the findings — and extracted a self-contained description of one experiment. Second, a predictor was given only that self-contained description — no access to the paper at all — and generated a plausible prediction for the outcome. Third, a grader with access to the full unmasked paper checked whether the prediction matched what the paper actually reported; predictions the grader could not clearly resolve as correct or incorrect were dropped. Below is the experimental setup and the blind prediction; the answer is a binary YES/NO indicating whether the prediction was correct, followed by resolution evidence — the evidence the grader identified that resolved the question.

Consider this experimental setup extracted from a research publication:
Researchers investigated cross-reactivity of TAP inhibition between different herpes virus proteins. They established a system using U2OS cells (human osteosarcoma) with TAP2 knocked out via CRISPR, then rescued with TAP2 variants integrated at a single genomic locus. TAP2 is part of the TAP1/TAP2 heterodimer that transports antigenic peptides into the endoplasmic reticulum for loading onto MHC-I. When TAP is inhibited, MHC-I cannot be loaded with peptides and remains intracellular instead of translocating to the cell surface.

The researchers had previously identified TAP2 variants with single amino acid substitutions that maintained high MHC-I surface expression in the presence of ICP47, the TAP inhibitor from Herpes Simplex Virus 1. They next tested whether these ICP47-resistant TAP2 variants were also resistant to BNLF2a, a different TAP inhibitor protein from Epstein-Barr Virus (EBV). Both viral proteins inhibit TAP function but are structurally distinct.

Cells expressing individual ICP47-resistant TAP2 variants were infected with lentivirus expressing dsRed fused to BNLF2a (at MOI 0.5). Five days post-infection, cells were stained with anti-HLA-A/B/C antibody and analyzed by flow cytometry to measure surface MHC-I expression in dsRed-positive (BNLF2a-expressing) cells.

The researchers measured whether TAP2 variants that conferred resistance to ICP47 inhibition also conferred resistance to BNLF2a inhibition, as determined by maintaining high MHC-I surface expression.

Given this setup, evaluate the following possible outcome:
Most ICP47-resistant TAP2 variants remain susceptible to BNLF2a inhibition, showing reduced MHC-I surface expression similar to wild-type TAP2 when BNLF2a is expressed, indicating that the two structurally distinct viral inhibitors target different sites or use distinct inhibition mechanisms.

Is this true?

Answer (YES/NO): YES